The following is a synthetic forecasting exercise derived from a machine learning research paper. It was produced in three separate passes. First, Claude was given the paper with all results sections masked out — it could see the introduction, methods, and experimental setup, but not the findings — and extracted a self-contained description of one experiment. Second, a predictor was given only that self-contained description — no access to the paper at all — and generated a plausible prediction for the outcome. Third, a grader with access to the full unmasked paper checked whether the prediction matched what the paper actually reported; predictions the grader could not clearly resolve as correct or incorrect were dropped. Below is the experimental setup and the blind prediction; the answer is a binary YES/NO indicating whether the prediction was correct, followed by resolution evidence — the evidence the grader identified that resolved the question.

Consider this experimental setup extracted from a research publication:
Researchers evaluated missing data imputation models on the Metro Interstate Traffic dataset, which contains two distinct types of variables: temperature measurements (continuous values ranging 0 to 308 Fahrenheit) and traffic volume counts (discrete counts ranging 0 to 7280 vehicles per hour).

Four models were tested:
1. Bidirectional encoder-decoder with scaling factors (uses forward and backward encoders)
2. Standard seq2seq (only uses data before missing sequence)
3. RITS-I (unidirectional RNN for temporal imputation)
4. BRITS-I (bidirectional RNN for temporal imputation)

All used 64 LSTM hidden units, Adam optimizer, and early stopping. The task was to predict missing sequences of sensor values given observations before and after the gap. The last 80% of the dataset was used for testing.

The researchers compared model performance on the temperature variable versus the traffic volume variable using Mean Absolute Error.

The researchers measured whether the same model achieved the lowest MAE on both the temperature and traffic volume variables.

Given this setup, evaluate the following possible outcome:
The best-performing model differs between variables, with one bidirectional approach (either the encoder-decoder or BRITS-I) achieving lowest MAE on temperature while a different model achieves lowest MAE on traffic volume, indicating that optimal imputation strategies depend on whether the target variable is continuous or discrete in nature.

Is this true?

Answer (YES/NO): YES